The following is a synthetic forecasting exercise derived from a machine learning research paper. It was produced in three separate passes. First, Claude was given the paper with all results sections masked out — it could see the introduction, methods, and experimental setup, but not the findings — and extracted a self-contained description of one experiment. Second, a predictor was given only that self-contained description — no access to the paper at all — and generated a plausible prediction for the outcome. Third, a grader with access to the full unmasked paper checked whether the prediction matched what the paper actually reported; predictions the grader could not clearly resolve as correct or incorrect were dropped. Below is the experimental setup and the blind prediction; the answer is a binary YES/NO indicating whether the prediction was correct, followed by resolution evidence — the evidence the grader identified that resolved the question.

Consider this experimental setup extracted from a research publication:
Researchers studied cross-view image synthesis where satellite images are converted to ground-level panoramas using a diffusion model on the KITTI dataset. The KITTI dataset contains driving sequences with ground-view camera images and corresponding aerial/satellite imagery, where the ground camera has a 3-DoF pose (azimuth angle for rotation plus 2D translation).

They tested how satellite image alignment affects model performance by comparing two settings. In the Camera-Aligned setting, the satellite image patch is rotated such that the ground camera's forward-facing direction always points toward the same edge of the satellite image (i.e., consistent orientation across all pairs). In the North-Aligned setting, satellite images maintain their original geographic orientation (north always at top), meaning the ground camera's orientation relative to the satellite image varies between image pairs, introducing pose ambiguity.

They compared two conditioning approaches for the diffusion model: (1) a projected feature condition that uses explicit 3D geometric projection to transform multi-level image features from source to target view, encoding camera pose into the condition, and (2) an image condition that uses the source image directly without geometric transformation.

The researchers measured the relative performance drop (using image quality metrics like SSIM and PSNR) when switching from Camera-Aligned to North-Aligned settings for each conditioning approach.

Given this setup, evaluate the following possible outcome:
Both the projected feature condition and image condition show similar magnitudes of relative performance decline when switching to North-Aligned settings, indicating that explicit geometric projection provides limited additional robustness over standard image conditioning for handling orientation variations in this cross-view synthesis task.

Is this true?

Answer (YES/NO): NO